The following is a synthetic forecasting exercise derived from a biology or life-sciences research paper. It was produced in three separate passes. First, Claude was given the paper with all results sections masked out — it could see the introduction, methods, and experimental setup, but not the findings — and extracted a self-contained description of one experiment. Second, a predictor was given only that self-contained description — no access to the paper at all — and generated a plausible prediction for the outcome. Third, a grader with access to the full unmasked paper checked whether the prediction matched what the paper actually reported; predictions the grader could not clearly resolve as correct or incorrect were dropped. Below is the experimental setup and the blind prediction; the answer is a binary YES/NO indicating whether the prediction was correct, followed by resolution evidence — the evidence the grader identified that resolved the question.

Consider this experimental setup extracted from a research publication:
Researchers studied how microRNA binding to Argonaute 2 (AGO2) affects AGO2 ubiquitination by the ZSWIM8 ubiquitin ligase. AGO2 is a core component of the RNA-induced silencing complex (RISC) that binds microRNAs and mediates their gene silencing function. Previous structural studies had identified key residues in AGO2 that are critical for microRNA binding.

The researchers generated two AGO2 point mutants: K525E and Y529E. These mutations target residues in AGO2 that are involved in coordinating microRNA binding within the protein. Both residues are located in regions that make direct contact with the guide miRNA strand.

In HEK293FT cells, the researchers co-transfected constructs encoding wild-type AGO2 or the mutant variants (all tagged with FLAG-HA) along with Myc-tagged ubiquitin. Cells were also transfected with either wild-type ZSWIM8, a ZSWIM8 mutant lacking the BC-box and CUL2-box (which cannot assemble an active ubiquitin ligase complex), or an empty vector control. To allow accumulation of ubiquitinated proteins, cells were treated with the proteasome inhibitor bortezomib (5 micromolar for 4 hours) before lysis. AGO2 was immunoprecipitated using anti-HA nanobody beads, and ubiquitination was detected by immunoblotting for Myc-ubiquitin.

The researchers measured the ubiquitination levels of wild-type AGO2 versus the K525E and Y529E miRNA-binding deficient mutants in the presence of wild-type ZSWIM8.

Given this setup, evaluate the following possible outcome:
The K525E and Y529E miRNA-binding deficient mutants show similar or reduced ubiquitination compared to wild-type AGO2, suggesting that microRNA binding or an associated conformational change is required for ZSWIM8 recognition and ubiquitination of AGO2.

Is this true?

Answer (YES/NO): YES